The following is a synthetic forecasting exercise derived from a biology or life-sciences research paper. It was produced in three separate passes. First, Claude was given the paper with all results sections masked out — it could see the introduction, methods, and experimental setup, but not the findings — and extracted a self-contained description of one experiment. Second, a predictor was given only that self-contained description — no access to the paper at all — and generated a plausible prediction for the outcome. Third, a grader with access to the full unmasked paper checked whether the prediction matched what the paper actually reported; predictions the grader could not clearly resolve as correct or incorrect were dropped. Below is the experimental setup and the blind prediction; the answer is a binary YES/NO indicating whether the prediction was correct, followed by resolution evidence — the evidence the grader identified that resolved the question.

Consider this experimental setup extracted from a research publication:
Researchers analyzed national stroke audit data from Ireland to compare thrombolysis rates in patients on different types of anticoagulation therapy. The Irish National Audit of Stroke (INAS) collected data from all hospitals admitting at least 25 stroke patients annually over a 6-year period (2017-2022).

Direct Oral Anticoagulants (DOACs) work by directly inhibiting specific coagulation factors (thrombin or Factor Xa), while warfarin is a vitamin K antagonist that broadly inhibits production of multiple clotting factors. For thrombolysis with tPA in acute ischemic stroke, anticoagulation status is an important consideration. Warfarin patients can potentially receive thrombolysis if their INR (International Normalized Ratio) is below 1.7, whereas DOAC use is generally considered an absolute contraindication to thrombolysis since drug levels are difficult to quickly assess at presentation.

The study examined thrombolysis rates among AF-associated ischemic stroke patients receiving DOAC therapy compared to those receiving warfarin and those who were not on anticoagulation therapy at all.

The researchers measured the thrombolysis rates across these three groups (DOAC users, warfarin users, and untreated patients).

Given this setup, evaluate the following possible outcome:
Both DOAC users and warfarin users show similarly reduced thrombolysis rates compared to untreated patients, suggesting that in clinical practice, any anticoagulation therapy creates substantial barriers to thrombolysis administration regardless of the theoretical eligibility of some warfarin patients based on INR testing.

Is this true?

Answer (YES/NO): NO